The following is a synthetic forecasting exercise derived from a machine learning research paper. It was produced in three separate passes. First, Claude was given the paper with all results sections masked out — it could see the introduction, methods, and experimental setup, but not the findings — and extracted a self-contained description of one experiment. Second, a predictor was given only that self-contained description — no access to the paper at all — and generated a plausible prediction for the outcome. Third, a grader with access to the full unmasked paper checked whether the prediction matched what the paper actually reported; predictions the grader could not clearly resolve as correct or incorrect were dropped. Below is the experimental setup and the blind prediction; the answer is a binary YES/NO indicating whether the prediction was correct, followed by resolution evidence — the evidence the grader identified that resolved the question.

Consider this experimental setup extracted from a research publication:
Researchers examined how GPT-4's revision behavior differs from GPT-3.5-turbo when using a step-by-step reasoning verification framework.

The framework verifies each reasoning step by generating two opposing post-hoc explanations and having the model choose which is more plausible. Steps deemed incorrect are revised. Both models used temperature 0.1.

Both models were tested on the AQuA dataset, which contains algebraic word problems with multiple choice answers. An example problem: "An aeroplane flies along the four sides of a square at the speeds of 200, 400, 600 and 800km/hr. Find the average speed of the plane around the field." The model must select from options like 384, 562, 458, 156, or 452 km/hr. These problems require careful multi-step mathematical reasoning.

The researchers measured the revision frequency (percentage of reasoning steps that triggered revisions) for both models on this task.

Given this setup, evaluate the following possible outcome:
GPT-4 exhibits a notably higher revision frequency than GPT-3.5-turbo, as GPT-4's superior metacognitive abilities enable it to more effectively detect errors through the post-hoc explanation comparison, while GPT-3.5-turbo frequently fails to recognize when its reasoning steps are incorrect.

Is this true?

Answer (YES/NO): NO